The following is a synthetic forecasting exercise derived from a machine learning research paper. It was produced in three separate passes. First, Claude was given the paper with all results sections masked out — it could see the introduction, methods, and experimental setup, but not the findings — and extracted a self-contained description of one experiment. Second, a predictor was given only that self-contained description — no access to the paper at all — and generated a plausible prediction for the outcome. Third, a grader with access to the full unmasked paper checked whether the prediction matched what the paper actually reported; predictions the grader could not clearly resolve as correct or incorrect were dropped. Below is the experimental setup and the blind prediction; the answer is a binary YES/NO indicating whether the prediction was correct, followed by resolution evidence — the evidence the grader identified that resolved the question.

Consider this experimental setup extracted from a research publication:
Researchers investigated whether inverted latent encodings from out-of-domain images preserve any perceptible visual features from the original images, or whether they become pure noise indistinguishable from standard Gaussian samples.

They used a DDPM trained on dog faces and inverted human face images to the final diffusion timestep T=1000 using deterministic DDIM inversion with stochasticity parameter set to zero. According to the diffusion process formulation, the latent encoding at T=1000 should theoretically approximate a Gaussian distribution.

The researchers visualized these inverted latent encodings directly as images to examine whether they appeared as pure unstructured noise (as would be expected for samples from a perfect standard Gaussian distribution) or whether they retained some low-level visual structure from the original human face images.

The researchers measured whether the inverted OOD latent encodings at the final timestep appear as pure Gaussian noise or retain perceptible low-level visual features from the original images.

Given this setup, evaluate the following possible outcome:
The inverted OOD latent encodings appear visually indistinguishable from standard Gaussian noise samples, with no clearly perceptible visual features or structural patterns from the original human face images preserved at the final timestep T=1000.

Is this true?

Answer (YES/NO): NO